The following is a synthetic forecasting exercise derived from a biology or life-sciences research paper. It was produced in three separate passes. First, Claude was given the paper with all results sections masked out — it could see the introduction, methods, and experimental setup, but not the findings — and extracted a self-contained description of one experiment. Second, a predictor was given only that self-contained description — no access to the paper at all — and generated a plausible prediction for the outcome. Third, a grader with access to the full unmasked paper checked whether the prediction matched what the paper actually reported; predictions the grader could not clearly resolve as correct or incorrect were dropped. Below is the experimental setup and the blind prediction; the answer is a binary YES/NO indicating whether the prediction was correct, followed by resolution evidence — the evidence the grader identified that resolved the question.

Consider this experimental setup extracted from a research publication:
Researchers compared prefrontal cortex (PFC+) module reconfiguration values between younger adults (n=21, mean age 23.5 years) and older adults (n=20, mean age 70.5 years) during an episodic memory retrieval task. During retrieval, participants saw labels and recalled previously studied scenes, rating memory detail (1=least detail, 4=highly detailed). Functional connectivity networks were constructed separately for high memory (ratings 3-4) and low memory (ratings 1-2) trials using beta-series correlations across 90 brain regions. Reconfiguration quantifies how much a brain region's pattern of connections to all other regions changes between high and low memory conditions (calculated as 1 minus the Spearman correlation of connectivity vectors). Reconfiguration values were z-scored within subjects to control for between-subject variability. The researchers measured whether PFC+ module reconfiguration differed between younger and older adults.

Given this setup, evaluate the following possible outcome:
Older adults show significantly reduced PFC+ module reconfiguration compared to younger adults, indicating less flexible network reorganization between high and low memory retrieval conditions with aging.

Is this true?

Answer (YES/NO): NO